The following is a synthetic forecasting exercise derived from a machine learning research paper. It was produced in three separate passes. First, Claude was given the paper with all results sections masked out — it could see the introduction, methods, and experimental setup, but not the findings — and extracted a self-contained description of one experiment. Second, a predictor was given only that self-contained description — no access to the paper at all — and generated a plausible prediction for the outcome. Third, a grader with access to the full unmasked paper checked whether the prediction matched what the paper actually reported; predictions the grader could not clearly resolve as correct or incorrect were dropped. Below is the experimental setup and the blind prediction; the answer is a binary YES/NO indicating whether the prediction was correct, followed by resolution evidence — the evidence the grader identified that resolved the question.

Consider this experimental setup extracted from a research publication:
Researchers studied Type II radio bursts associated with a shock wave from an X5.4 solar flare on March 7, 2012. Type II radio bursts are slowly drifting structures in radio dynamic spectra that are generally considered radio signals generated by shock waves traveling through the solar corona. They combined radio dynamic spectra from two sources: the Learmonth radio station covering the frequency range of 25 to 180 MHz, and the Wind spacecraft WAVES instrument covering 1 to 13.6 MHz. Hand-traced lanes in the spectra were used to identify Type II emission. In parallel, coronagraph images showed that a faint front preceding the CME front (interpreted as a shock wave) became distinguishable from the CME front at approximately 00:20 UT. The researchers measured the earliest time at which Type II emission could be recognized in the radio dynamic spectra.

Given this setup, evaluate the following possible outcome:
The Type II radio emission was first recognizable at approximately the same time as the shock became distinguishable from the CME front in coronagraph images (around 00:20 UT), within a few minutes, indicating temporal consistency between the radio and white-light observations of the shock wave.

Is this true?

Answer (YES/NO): YES